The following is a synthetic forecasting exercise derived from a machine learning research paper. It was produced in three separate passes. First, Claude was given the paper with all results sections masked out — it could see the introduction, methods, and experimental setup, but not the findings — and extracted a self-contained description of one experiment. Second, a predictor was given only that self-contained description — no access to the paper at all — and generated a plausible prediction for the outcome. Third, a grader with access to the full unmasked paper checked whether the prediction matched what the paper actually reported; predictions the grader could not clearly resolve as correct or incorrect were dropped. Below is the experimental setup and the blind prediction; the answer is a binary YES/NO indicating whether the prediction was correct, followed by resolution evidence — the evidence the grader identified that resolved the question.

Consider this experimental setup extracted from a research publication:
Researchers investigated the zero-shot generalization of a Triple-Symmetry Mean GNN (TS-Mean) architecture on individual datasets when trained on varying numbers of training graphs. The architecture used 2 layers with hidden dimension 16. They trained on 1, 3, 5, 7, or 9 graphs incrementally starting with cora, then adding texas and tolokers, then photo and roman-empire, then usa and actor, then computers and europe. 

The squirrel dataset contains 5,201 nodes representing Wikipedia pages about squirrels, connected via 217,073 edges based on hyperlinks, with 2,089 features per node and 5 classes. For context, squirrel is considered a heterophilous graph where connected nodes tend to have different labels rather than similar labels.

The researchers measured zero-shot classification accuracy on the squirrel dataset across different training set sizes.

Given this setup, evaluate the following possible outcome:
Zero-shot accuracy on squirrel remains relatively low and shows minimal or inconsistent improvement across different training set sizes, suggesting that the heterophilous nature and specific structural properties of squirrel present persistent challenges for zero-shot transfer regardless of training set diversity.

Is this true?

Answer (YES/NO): NO